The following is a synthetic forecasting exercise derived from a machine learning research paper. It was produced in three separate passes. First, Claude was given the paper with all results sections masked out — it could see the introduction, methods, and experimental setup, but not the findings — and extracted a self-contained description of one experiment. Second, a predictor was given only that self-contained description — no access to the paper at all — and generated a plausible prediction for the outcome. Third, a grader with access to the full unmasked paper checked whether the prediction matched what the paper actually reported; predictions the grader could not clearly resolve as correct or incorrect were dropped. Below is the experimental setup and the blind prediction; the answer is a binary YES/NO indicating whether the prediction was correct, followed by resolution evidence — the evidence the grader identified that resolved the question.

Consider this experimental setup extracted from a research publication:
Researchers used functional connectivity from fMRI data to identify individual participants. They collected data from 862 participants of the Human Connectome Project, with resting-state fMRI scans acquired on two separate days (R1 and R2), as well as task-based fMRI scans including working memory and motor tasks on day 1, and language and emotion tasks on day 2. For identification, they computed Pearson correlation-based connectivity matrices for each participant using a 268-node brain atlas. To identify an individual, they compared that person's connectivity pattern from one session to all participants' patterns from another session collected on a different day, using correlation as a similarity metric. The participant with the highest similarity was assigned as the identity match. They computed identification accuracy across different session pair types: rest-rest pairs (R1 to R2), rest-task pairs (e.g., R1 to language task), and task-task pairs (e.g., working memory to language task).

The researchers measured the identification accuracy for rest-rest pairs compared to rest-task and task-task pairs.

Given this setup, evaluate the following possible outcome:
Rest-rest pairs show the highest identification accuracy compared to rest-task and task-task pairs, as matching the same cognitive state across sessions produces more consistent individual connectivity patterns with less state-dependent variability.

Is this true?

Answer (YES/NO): YES